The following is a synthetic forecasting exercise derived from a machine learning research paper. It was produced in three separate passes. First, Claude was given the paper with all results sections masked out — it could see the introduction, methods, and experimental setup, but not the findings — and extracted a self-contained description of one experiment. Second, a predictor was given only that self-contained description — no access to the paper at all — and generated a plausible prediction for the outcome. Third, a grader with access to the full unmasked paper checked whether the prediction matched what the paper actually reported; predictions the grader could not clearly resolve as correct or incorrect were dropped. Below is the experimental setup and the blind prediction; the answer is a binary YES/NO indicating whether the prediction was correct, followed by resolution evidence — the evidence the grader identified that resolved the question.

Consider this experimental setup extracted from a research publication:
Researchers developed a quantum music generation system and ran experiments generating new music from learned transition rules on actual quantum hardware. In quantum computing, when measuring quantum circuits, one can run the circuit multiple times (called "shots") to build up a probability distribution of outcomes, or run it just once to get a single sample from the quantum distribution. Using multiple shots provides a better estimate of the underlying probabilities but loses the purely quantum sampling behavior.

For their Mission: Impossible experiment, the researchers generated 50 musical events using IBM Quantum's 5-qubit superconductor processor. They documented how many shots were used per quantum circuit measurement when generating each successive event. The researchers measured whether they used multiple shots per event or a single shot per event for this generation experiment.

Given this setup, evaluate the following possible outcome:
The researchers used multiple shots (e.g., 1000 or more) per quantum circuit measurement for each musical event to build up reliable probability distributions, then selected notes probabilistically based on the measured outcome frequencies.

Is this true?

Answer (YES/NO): NO